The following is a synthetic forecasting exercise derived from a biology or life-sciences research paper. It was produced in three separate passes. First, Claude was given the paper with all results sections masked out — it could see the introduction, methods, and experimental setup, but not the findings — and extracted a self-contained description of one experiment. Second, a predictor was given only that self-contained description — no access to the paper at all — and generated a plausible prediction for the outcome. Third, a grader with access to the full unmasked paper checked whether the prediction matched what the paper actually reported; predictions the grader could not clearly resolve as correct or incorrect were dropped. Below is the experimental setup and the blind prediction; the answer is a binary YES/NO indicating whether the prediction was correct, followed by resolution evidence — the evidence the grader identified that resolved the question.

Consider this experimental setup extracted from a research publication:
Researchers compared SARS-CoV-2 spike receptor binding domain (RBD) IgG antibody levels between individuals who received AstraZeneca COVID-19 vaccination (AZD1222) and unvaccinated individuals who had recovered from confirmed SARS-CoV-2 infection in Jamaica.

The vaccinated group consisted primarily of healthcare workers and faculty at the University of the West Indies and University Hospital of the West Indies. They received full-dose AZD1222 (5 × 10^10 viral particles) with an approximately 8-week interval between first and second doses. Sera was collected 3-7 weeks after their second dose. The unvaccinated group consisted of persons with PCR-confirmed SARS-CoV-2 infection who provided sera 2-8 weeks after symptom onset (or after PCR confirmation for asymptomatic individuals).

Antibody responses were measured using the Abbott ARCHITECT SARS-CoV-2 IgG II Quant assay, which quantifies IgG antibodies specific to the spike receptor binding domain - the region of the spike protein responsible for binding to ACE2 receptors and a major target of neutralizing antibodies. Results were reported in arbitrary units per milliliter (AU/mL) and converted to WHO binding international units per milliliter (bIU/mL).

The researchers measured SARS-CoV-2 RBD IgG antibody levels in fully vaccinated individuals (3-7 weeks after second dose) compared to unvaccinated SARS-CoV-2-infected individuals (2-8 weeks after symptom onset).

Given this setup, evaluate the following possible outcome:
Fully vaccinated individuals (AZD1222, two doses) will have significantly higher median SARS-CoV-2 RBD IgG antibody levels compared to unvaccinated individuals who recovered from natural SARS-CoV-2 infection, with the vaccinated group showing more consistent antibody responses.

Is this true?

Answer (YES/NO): NO